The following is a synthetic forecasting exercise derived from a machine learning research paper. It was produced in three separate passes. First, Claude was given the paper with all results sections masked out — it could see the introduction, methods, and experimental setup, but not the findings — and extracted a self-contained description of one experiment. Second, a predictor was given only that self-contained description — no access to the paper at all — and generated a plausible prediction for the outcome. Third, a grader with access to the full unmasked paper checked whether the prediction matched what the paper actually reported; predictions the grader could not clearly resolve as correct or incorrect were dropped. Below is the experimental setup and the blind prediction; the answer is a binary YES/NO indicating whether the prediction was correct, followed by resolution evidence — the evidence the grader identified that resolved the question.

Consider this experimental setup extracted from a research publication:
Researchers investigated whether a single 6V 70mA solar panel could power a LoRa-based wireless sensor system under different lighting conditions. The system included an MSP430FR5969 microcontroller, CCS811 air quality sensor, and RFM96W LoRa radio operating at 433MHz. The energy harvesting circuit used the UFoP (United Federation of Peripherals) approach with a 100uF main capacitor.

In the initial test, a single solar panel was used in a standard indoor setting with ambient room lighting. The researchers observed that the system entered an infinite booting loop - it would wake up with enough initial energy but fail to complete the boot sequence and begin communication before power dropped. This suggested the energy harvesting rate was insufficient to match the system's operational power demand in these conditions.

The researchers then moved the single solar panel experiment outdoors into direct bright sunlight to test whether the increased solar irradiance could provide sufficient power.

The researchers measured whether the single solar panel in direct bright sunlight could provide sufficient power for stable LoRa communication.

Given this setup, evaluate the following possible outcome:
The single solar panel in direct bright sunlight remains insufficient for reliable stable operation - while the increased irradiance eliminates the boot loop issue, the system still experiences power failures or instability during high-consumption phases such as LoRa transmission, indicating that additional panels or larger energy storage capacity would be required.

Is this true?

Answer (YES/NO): NO